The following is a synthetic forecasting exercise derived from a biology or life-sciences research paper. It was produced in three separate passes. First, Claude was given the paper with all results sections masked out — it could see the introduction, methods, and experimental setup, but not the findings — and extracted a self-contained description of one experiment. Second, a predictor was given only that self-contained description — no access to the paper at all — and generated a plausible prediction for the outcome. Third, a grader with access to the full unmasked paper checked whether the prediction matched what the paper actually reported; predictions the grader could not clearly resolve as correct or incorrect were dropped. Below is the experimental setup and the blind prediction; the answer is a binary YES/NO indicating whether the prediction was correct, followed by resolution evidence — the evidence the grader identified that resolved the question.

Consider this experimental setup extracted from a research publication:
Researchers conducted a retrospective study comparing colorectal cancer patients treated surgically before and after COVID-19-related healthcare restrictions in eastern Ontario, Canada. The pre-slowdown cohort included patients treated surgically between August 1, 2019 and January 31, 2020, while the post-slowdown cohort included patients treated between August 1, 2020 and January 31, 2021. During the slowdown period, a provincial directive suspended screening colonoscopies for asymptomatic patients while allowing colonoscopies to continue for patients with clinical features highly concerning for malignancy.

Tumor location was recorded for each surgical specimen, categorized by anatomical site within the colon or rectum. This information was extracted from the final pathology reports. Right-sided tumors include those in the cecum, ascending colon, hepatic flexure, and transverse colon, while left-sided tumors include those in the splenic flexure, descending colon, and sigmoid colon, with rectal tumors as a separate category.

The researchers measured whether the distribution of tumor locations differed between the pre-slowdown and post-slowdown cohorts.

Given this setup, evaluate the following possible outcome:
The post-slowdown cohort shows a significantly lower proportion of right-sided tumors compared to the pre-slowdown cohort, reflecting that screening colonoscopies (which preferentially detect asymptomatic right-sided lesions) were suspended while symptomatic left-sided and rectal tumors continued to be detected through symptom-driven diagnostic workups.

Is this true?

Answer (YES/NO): NO